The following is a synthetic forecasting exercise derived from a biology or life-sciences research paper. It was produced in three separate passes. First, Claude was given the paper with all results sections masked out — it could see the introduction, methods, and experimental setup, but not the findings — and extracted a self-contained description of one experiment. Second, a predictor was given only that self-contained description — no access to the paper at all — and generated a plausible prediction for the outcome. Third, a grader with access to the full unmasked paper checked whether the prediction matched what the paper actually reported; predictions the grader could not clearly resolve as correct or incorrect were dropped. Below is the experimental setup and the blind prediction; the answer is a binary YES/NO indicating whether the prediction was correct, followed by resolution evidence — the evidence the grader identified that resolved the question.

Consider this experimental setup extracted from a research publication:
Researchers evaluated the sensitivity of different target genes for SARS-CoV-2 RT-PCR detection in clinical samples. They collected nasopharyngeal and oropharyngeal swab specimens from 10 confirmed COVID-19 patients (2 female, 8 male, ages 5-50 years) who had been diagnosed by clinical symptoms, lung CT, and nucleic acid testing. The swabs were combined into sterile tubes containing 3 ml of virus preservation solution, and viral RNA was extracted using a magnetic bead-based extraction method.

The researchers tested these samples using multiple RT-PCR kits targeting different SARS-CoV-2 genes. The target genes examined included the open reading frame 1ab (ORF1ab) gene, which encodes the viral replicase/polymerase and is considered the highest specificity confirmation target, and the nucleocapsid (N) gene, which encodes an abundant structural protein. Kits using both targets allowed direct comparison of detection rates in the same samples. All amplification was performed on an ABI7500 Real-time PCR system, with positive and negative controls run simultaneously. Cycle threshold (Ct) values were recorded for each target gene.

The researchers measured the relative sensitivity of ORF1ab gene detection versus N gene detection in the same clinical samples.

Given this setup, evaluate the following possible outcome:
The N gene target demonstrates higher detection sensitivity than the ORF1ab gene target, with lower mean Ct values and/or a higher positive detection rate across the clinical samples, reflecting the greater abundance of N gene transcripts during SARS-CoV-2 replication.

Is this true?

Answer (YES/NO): YES